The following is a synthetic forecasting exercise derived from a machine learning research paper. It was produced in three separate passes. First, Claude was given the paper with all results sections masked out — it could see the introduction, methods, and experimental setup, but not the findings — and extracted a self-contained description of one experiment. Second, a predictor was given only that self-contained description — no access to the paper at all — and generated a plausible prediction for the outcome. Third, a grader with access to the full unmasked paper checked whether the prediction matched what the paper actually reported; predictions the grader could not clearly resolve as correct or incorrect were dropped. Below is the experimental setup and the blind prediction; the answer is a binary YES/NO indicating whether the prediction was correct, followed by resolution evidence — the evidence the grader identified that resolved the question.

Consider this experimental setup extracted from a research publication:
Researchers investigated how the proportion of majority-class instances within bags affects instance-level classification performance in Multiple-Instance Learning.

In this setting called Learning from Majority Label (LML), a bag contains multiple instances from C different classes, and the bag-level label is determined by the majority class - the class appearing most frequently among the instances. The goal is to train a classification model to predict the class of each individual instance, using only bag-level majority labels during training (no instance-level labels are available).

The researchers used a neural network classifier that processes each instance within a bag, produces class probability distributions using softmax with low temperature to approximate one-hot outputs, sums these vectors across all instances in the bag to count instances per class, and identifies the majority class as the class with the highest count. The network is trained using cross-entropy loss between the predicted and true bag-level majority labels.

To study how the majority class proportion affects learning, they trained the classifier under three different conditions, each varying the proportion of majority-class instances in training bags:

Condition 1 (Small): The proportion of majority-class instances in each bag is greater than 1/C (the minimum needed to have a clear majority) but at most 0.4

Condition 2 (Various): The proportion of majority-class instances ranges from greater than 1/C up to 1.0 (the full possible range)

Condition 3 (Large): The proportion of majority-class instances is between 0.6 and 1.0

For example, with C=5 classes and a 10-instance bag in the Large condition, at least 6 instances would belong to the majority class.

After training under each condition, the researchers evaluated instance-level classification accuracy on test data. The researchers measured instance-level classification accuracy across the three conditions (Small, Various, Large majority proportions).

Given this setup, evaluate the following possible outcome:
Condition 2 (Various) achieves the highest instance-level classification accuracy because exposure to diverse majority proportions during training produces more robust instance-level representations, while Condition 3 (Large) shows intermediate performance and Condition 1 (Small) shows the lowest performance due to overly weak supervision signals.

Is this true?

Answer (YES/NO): NO